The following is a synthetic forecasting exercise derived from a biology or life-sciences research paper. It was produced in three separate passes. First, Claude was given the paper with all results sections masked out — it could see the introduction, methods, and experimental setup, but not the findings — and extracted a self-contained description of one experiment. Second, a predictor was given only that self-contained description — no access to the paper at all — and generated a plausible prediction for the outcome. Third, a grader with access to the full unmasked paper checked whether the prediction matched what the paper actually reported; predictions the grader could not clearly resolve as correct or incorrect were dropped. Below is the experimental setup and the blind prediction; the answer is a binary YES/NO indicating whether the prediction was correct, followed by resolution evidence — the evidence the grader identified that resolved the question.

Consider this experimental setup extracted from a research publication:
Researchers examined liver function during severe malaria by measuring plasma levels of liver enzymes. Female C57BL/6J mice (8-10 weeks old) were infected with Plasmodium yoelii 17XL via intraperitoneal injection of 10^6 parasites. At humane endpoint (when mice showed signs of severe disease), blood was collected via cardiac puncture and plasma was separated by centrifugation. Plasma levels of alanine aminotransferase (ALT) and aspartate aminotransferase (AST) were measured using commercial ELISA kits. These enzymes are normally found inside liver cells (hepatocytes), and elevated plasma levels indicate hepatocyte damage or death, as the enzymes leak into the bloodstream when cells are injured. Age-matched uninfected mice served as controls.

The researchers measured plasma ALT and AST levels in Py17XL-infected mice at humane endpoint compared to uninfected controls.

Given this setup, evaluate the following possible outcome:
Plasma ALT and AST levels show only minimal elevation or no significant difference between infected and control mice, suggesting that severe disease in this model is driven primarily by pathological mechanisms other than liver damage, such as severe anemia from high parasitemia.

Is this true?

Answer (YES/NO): NO